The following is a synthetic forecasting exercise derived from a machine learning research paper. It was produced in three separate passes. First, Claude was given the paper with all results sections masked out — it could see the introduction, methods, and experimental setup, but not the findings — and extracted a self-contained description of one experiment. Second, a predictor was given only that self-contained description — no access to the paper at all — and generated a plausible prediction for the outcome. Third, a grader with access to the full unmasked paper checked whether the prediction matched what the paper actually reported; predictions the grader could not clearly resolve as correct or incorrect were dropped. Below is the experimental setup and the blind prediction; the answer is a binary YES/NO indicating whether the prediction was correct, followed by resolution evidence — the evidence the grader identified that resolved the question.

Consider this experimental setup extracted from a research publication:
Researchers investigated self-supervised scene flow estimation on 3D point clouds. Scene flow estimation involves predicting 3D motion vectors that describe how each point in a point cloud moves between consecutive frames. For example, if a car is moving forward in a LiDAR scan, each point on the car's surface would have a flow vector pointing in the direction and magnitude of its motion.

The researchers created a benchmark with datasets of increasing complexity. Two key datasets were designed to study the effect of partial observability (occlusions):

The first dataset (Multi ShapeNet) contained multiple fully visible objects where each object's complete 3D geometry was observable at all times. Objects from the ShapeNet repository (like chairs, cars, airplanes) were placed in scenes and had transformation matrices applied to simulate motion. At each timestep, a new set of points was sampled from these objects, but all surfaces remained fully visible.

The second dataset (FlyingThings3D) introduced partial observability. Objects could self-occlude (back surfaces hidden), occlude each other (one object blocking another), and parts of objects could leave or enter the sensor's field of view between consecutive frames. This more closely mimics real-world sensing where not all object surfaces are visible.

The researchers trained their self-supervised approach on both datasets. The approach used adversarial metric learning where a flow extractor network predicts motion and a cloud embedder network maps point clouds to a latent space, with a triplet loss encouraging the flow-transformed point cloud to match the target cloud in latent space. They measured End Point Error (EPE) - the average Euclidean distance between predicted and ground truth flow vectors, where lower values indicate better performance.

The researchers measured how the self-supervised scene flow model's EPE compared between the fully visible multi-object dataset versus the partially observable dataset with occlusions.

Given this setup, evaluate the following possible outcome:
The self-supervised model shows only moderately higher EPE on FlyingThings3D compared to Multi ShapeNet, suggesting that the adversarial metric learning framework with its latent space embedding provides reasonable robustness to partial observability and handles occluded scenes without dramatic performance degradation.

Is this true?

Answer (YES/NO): NO